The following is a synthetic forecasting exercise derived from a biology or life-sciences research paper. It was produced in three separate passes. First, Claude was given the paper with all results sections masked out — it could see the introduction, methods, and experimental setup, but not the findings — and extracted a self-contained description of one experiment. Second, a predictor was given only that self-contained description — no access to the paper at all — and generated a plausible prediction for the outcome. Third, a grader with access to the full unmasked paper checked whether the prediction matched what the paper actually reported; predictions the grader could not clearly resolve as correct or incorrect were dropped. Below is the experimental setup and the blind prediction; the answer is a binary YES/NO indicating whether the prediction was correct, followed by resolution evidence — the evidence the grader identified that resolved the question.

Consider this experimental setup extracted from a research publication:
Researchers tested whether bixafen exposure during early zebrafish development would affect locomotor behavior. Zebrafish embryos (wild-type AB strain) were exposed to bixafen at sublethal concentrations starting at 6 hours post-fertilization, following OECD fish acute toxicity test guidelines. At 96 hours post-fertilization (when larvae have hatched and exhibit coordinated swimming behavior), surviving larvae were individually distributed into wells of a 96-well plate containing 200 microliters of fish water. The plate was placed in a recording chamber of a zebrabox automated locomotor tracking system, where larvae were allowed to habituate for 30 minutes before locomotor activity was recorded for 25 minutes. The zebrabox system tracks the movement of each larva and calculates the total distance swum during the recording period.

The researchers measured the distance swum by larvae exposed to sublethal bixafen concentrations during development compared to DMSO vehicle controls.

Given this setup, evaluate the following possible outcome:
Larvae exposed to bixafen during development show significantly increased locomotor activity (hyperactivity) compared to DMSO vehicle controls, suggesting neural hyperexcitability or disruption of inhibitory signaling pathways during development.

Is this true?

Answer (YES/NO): NO